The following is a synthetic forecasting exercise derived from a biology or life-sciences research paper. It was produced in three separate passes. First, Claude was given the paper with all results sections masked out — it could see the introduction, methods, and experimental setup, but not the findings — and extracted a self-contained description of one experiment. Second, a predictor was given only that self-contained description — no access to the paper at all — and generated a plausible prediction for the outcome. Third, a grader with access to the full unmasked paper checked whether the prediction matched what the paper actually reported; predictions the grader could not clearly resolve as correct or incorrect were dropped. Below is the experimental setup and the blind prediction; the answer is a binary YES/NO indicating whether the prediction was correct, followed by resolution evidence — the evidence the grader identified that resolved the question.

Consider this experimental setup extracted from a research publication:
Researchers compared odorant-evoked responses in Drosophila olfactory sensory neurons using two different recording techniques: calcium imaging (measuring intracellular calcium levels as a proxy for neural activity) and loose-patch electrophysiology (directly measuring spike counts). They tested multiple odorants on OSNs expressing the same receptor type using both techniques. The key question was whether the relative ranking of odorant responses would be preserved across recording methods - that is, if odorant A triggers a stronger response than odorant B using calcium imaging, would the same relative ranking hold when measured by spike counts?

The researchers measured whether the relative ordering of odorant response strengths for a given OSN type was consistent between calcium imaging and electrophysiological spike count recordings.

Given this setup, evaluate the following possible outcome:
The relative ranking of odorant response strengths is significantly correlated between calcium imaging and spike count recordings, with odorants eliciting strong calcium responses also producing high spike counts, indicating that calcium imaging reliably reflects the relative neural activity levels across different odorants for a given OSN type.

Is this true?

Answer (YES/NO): YES